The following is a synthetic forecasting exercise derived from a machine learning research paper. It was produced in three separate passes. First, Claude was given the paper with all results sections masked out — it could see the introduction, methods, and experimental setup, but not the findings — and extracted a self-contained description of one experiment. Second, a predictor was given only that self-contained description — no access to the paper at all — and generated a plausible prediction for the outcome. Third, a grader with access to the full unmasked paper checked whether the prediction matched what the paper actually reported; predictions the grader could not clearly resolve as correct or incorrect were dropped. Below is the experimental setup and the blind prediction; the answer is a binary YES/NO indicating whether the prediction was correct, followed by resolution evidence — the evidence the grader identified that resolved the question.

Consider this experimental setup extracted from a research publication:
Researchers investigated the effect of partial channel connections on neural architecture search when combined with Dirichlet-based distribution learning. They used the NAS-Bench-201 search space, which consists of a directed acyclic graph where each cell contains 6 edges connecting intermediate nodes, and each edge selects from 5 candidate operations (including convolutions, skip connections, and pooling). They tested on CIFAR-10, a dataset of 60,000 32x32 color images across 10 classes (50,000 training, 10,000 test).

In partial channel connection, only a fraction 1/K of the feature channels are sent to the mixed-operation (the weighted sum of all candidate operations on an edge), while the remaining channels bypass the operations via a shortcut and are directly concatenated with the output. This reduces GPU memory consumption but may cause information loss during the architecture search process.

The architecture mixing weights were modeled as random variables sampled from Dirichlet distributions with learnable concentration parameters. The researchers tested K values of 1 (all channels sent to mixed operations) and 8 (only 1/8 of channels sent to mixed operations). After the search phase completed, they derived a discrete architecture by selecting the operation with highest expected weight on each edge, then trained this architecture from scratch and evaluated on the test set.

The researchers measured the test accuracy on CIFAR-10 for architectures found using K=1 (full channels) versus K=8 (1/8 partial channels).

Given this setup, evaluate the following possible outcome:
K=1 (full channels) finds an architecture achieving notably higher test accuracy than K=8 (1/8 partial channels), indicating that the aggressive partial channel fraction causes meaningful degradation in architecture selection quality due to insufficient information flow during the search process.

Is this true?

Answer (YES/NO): YES